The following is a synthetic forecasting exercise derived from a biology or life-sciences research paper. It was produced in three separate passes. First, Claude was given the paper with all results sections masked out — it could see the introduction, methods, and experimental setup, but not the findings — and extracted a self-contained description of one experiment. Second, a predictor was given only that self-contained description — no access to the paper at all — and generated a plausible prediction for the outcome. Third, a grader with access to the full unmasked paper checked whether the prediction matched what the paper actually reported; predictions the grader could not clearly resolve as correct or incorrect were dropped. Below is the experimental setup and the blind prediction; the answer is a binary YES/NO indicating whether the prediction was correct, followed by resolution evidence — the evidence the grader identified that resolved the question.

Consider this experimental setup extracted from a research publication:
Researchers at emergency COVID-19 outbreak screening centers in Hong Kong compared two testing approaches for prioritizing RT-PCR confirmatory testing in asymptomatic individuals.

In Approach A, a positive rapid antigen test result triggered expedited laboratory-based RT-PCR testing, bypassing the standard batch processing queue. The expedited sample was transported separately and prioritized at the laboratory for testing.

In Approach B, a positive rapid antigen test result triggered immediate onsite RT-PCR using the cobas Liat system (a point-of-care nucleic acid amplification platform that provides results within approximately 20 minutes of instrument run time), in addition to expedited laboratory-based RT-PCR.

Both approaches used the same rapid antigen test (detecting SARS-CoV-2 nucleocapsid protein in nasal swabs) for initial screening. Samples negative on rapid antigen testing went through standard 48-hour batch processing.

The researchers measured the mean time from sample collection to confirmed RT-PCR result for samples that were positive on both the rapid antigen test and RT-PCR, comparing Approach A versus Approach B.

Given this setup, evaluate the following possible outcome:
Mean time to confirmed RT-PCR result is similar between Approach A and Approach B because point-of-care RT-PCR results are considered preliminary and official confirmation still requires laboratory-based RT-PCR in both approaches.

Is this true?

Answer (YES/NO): NO